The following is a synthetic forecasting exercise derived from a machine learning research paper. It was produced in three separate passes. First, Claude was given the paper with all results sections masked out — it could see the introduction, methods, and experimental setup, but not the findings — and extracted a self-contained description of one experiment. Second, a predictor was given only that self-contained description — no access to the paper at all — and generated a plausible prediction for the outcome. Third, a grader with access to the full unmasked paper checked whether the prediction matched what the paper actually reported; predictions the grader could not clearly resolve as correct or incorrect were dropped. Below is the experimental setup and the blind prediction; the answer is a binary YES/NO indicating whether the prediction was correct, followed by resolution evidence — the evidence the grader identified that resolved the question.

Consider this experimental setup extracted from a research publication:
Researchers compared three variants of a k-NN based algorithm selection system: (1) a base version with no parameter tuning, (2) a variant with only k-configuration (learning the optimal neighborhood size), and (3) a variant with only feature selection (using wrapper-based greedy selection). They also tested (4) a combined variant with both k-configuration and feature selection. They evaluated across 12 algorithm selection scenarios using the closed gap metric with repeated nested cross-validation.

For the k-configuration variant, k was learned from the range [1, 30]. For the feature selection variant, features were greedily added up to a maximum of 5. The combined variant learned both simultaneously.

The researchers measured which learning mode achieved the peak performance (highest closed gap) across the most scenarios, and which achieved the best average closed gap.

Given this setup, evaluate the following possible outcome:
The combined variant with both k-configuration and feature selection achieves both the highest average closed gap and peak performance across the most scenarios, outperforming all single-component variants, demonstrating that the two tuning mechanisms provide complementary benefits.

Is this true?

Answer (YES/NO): NO